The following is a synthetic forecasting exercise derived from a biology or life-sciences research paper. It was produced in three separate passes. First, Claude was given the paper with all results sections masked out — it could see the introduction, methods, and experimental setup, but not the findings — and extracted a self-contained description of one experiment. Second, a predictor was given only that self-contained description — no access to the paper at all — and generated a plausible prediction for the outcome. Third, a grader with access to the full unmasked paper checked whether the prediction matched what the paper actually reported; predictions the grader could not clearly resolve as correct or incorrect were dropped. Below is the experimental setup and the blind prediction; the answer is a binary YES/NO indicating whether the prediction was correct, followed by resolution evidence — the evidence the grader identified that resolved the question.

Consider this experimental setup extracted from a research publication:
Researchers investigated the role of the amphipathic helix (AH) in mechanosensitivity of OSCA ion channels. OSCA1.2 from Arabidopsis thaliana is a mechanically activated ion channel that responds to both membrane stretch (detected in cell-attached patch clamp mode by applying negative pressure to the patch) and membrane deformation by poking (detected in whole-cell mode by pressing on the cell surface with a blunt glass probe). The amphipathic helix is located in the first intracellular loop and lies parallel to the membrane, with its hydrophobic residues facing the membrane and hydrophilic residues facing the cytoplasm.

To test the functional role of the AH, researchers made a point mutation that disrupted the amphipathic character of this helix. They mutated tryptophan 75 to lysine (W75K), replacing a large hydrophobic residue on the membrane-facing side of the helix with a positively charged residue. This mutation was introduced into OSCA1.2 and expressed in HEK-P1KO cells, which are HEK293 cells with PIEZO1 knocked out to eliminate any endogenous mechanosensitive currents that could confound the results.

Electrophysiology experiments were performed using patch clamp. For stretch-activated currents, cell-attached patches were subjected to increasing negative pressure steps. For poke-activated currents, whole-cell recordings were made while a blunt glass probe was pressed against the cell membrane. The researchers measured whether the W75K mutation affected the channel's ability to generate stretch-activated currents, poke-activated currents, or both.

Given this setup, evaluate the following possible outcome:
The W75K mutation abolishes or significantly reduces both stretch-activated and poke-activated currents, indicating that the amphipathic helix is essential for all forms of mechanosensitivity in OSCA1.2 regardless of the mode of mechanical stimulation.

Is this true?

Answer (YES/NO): NO